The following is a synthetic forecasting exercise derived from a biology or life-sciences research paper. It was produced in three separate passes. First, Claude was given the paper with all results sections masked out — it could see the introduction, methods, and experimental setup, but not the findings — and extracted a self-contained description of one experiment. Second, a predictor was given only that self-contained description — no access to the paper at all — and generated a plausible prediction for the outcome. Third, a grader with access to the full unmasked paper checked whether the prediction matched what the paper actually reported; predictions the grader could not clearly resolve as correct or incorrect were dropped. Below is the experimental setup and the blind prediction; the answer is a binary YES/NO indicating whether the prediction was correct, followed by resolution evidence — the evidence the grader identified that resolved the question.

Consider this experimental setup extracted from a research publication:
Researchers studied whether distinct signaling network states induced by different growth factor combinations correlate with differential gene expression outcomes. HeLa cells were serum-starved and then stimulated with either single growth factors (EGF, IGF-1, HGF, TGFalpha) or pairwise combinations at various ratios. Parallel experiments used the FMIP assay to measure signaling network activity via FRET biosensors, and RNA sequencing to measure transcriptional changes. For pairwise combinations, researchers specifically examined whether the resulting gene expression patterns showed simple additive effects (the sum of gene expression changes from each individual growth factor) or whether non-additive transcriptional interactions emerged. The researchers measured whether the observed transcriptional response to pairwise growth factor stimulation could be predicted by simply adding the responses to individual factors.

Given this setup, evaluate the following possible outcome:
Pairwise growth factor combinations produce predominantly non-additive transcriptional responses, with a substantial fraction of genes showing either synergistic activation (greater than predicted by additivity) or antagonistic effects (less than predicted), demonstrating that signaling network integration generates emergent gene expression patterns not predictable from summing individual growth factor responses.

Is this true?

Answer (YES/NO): NO